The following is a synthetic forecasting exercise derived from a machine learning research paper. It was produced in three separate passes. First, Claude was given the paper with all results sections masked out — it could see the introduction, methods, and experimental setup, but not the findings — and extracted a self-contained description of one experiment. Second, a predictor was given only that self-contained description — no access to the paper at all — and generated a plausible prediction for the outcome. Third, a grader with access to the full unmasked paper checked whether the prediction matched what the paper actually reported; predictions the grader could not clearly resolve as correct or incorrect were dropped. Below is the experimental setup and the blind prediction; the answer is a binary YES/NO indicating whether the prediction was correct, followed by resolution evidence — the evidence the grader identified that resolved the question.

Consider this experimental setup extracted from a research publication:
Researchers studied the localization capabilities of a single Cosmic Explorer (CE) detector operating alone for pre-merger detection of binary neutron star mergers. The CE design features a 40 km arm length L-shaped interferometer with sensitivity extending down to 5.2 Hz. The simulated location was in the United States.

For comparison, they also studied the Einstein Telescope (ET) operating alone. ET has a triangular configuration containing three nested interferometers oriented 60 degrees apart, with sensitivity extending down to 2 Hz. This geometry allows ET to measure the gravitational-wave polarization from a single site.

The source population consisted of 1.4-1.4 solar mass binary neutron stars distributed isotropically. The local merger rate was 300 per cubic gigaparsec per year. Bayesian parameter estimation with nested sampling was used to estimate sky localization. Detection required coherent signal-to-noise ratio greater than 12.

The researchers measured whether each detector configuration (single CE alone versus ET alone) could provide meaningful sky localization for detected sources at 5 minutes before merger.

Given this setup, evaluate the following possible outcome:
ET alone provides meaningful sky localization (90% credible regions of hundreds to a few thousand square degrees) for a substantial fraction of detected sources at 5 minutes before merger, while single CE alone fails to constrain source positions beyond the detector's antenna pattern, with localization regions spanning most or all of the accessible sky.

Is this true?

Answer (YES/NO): NO